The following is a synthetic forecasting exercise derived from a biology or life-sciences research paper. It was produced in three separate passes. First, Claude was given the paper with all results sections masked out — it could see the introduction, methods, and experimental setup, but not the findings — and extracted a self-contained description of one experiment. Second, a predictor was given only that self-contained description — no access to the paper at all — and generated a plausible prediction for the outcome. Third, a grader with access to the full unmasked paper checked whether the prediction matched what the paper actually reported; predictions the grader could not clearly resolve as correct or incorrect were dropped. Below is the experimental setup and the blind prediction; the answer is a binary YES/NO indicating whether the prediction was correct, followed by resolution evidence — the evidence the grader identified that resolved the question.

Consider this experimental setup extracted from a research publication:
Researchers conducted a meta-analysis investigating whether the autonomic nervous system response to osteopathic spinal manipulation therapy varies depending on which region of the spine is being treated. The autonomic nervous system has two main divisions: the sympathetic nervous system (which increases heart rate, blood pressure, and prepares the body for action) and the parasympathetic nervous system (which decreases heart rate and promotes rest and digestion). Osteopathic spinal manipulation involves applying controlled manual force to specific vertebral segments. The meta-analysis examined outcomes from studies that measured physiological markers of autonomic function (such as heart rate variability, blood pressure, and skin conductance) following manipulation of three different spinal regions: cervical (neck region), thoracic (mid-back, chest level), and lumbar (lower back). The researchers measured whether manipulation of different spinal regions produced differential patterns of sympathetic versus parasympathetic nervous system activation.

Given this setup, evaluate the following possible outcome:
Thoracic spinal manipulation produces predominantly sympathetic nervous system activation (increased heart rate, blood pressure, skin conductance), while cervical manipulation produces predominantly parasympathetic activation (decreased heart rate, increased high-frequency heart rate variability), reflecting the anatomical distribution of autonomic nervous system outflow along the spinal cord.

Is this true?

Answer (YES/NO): YES